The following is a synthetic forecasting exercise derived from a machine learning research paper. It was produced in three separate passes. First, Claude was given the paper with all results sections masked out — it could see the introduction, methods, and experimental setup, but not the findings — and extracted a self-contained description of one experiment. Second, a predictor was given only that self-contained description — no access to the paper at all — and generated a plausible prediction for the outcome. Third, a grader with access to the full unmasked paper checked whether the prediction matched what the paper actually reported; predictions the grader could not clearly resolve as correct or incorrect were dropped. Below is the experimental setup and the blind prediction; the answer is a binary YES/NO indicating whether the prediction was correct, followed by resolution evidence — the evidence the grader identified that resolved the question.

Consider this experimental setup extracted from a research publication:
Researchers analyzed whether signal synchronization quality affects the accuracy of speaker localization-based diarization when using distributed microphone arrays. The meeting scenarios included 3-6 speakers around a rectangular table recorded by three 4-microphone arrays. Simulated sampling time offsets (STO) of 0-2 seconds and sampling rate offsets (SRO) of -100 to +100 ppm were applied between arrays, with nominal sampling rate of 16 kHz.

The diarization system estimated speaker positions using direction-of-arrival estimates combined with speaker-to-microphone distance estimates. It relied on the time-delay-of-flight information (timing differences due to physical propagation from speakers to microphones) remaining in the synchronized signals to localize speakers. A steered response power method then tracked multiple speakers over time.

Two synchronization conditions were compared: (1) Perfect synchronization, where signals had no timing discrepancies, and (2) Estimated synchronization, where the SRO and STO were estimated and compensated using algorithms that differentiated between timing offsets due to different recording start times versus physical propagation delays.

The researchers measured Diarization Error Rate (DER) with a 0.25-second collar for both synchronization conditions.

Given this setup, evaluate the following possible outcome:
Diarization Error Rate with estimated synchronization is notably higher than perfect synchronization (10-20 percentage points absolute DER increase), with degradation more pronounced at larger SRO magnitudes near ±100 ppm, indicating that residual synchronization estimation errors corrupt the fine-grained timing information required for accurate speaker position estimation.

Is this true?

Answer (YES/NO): NO